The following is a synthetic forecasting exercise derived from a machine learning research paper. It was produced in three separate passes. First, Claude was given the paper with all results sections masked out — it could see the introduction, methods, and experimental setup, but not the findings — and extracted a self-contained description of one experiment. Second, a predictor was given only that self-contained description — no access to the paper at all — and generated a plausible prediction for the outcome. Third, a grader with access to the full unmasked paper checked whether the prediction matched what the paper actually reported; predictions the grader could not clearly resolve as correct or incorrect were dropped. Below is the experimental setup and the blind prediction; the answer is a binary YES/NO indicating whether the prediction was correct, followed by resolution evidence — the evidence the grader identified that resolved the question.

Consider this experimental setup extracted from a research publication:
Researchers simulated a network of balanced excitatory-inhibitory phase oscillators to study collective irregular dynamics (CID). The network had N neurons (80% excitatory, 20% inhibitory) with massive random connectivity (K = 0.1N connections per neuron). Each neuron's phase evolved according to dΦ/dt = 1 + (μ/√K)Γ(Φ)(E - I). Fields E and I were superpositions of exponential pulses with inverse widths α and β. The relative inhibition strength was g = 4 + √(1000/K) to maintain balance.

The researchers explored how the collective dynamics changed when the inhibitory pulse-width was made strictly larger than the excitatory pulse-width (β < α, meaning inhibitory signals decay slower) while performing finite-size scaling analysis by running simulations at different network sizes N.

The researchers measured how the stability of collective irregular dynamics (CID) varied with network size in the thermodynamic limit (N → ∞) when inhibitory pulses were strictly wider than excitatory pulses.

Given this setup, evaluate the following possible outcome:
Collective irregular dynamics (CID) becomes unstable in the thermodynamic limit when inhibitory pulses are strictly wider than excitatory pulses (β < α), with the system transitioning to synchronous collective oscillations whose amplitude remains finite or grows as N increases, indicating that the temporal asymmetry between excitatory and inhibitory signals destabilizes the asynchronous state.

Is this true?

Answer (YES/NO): YES